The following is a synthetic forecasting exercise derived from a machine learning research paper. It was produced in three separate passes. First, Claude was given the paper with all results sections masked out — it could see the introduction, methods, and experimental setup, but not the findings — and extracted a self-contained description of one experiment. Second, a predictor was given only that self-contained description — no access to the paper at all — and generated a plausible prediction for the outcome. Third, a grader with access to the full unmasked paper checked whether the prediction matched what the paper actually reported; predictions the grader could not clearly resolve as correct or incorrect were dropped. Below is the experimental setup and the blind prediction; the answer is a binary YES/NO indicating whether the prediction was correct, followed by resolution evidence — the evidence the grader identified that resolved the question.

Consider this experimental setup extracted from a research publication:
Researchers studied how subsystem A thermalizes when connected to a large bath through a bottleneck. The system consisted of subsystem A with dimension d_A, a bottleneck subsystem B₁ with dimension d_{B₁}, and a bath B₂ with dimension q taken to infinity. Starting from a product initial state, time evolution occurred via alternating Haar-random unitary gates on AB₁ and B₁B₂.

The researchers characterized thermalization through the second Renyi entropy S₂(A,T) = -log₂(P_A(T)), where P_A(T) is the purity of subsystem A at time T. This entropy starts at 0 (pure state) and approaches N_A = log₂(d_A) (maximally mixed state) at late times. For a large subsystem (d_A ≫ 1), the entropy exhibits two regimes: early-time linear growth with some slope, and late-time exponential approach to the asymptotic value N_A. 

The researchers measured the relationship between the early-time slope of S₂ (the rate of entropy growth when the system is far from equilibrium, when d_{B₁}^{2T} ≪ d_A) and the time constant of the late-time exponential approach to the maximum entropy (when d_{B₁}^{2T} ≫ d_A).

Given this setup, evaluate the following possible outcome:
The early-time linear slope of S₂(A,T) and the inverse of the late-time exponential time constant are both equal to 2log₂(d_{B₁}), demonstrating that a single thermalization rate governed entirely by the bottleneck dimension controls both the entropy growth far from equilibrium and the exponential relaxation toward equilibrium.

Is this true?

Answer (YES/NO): YES